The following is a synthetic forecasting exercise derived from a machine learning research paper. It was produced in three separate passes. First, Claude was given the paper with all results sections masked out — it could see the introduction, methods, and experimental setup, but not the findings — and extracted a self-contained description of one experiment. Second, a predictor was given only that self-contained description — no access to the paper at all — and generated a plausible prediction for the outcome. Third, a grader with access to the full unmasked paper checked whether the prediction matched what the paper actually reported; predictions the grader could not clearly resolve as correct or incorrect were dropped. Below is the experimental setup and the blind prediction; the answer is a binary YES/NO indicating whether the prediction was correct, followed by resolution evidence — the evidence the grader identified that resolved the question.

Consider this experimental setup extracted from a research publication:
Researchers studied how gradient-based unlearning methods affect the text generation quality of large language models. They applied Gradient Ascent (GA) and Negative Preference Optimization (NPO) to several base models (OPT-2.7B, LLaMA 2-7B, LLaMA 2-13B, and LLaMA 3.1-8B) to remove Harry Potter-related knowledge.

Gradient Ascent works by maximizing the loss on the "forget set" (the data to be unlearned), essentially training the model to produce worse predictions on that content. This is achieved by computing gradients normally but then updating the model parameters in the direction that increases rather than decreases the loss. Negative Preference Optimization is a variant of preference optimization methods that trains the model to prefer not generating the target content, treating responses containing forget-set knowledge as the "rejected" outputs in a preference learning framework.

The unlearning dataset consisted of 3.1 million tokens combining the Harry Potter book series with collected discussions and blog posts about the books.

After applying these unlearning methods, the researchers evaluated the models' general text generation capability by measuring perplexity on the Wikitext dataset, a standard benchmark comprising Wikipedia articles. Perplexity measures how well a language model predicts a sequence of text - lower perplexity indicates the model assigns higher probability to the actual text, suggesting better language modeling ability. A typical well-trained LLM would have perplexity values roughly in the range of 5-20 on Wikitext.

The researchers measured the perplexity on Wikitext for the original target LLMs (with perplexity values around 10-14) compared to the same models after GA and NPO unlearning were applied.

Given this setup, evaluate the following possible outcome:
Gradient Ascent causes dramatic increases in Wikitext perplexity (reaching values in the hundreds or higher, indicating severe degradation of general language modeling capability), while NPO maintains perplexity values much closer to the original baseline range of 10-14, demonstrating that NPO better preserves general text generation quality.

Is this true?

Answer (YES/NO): NO